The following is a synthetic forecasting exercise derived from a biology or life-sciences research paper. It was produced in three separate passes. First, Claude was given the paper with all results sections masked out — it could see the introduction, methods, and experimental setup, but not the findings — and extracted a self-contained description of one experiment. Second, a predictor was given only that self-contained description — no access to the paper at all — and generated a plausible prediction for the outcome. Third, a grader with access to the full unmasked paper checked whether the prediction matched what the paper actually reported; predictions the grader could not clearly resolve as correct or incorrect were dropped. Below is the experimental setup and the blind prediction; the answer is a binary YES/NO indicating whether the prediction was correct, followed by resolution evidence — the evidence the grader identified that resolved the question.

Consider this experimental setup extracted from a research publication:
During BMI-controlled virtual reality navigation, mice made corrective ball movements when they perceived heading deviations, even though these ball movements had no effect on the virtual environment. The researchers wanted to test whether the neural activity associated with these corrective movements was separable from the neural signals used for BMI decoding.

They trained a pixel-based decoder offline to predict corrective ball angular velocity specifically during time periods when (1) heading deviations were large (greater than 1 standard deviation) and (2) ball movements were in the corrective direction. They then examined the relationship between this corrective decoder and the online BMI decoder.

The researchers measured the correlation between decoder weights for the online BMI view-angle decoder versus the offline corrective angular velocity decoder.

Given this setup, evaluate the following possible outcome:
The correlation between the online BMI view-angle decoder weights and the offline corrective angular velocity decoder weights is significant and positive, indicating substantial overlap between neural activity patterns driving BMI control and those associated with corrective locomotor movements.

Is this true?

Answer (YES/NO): NO